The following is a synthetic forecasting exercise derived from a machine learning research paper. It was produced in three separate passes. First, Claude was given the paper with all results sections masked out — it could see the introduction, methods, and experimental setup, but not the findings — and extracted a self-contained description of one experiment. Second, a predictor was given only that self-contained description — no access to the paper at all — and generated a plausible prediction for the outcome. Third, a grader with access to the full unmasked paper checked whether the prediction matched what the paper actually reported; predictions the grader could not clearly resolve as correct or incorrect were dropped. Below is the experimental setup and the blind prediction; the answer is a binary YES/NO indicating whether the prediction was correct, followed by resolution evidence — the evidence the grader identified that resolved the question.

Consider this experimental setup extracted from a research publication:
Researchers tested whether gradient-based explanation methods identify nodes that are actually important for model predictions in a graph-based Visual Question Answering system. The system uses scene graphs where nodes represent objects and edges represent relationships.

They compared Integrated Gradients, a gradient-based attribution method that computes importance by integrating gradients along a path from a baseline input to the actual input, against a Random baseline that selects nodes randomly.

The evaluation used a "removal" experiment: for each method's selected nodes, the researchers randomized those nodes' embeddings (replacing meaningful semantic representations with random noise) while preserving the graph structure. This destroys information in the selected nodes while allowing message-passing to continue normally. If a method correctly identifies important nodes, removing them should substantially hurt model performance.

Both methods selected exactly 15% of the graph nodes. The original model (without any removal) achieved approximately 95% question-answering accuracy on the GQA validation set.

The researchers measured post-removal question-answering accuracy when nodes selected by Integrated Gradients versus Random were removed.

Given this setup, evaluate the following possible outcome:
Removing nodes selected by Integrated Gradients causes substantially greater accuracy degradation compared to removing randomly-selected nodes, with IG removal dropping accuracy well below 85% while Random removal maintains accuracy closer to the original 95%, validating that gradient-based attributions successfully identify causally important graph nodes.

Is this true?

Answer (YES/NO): YES